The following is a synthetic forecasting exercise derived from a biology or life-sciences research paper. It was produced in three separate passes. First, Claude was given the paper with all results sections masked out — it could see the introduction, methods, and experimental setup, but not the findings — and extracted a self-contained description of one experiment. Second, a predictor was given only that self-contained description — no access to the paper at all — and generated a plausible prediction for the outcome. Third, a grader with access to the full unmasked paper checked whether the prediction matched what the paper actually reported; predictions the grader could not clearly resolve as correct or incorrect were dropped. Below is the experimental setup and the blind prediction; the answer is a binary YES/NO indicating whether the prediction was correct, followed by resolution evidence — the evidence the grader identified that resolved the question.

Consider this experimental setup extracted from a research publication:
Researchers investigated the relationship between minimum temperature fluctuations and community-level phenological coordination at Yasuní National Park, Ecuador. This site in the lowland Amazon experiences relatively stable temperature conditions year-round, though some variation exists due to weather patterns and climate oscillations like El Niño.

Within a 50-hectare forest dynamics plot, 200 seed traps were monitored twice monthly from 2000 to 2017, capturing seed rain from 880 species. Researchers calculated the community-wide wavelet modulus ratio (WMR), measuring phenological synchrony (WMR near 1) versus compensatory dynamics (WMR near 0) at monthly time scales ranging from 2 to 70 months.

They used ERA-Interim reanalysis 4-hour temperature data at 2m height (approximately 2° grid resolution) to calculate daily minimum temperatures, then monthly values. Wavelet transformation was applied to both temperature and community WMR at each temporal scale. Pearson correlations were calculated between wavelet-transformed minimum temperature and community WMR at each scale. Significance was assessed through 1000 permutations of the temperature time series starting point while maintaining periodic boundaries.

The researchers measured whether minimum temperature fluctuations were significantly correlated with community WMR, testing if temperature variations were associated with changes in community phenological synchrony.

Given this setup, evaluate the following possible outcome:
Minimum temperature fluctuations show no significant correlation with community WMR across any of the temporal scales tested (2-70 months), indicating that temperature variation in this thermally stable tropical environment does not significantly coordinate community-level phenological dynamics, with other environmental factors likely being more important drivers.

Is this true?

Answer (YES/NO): NO